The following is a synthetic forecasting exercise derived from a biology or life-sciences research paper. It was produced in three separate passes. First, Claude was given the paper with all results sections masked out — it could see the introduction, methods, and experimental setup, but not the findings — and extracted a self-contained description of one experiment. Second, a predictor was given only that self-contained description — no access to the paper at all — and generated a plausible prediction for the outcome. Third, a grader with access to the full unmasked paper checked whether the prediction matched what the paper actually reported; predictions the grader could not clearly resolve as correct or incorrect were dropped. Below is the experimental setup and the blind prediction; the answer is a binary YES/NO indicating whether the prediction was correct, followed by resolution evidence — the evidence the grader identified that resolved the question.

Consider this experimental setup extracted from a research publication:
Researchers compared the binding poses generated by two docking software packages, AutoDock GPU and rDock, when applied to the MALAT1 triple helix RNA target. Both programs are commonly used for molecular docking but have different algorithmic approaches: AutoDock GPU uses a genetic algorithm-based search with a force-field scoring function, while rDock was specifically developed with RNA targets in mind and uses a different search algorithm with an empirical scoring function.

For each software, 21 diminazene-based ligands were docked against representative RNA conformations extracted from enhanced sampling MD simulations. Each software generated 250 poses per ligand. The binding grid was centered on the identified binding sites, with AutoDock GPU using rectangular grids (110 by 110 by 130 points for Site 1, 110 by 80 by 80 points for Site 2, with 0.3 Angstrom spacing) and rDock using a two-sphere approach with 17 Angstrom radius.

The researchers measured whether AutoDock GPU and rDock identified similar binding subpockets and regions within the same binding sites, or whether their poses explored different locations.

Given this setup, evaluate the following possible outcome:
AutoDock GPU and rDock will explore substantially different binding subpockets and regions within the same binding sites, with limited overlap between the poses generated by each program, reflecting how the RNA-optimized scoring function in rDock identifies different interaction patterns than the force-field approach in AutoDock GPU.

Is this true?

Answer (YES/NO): NO